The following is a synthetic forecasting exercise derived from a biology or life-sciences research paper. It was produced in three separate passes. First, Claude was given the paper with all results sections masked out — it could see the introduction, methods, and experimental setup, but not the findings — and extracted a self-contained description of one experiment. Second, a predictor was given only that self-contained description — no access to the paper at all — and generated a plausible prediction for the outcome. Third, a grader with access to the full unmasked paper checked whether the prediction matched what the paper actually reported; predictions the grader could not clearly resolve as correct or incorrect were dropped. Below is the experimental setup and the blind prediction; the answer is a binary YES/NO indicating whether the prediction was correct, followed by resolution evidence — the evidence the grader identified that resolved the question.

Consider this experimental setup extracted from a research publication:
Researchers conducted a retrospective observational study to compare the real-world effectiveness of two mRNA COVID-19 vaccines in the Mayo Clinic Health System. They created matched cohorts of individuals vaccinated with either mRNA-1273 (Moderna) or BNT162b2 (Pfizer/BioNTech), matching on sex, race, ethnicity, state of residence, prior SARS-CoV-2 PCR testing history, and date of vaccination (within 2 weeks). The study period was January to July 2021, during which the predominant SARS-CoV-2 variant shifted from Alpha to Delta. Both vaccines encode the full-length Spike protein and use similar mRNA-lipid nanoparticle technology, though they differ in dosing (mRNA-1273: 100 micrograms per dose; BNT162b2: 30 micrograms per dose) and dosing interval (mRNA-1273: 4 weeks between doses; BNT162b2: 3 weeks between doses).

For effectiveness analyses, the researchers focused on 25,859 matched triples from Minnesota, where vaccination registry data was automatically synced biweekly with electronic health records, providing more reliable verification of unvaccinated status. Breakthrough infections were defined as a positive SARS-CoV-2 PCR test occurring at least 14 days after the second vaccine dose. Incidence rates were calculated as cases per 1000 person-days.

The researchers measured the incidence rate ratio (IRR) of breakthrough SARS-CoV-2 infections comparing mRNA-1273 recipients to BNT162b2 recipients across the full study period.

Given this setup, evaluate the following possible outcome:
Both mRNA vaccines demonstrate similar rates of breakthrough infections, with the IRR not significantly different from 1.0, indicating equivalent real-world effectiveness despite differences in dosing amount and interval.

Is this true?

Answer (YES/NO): NO